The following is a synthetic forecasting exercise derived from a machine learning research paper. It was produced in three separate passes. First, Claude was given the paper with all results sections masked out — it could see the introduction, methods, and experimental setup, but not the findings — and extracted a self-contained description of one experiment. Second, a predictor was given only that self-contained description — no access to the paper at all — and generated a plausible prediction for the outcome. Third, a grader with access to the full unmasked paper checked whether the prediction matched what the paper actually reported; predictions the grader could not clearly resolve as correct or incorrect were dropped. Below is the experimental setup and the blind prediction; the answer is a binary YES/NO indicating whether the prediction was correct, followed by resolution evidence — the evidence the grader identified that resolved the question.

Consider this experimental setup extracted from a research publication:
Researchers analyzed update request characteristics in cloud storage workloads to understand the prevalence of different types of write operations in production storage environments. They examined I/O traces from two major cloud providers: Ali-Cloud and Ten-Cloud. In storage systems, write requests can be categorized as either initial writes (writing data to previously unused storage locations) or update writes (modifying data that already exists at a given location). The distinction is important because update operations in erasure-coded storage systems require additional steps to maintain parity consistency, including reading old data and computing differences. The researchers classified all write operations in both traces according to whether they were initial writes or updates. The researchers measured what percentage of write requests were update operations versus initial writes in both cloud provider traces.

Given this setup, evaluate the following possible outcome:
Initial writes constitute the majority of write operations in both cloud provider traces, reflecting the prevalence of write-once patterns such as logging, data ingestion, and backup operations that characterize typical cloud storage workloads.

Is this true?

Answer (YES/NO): NO